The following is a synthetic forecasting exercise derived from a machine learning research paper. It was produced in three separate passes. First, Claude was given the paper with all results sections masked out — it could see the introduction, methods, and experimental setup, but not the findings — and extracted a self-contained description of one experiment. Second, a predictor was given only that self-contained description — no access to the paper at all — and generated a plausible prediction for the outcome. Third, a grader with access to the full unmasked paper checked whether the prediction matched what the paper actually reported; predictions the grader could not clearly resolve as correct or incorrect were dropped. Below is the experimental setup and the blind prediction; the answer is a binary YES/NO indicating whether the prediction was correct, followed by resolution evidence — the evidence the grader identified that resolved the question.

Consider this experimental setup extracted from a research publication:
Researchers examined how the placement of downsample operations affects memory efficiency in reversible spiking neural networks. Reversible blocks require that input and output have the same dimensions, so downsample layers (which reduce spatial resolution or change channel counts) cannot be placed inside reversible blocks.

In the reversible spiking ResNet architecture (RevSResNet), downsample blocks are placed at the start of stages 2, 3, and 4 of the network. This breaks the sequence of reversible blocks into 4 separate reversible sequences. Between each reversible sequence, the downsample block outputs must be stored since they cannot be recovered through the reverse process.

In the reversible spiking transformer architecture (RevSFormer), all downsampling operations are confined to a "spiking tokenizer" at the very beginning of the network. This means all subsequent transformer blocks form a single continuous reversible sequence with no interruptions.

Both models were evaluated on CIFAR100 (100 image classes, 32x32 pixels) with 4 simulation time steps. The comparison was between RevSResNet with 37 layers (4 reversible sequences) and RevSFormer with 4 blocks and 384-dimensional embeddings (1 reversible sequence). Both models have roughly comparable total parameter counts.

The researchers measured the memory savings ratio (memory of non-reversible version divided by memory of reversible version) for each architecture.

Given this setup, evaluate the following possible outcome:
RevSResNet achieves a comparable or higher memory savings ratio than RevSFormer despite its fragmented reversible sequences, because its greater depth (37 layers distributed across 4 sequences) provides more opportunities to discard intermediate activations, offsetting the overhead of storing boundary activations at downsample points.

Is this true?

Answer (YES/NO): YES